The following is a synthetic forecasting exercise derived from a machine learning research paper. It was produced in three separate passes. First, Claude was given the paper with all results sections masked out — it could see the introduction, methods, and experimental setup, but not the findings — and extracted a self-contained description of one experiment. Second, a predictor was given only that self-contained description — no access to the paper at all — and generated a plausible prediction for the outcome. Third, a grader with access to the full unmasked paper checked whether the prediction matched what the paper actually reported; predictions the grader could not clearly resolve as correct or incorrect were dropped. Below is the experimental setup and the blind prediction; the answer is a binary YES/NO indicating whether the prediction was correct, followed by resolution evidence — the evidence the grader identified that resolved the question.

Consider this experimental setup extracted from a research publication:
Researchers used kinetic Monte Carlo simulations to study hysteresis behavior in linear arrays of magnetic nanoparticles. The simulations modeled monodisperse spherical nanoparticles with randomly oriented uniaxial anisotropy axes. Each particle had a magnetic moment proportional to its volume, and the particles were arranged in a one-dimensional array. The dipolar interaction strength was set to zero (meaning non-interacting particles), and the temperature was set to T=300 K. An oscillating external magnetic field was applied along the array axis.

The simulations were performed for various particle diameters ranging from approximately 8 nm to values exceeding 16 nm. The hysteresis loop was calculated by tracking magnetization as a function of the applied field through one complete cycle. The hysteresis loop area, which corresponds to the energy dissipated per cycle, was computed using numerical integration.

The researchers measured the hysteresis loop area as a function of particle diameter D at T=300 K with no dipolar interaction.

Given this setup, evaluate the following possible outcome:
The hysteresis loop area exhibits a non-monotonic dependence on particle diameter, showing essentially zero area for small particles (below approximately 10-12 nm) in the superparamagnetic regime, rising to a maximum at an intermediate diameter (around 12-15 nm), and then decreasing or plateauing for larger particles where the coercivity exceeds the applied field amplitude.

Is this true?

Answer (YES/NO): NO